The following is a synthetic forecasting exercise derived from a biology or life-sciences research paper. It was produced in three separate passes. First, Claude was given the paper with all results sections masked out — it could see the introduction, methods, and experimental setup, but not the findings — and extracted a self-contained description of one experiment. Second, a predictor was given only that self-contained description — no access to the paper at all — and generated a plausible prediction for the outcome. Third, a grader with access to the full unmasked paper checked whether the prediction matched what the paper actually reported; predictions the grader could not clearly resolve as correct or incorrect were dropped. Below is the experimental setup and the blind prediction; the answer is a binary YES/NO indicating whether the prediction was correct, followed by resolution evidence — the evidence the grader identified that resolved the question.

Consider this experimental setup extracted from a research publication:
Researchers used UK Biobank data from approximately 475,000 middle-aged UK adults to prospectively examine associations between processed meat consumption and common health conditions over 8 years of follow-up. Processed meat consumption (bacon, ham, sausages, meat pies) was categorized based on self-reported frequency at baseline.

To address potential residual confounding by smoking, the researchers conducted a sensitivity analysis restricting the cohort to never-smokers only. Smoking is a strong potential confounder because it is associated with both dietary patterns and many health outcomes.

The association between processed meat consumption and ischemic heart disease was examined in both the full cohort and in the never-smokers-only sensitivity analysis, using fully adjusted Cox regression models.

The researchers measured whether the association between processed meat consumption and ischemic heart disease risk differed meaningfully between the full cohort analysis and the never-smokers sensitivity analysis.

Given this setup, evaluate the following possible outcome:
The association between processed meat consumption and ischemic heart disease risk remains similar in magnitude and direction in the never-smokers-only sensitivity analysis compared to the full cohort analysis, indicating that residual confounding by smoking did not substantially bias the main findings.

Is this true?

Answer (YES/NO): NO